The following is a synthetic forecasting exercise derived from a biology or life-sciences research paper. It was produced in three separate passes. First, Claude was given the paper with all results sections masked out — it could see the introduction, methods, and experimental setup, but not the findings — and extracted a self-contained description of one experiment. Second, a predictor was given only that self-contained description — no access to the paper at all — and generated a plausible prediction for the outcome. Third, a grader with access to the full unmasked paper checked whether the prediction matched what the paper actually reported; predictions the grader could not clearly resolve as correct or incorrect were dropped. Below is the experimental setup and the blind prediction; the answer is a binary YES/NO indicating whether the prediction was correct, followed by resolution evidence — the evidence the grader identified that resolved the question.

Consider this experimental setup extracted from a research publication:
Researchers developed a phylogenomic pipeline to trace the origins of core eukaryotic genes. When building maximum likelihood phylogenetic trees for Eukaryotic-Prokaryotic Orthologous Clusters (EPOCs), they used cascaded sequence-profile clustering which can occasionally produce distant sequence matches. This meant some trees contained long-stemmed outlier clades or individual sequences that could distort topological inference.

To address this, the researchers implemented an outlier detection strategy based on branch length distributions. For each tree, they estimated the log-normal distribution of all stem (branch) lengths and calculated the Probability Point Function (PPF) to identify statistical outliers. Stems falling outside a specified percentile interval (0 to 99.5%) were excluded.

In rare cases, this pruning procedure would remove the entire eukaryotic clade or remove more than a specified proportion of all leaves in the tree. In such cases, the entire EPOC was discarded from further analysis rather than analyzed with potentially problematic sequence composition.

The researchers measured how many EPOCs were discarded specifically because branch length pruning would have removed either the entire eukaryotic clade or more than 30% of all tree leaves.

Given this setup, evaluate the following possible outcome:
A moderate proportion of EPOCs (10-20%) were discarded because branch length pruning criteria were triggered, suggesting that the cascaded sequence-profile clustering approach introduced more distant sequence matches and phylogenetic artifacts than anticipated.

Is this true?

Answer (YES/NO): NO